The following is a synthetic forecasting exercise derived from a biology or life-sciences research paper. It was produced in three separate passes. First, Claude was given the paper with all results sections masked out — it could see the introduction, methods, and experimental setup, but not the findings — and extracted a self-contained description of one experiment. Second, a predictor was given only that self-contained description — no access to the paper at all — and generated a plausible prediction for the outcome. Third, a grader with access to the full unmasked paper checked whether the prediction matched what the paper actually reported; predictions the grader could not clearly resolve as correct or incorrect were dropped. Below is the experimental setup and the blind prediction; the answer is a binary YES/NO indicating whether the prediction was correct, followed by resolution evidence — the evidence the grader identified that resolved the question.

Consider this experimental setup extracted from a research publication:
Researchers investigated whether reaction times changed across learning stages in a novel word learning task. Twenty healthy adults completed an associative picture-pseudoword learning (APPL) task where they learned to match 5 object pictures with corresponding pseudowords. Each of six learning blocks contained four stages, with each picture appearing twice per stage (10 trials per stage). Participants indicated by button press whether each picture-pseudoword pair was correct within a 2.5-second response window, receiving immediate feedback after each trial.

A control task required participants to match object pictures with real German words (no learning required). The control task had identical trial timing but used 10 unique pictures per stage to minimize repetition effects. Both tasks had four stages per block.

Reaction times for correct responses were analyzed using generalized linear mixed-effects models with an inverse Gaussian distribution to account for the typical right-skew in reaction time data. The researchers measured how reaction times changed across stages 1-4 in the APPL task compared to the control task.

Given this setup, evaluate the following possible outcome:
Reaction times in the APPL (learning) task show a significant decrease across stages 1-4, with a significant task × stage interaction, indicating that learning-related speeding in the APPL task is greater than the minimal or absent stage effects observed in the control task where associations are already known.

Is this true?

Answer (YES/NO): YES